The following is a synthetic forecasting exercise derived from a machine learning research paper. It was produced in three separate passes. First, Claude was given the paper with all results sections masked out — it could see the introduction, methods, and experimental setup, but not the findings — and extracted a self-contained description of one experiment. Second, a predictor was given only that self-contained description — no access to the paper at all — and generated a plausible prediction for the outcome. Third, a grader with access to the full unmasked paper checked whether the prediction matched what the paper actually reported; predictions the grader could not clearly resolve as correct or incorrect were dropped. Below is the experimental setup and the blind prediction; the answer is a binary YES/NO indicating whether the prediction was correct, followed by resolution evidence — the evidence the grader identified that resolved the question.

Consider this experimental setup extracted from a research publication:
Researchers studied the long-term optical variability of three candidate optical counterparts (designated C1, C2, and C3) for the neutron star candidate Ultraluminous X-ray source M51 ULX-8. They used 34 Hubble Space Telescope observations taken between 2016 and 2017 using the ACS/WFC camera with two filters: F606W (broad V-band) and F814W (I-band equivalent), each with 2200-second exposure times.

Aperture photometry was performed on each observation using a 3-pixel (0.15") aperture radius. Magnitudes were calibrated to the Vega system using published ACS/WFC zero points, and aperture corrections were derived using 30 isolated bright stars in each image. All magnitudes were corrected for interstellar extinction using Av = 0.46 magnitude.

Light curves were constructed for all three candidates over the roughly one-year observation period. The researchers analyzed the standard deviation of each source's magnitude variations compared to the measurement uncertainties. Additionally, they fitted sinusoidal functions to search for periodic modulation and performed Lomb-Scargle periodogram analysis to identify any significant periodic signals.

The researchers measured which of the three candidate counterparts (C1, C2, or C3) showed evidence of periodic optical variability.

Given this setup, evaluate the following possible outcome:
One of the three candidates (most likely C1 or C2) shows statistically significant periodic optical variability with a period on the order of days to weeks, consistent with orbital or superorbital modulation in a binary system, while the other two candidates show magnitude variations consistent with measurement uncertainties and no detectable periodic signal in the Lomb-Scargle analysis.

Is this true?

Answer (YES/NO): NO